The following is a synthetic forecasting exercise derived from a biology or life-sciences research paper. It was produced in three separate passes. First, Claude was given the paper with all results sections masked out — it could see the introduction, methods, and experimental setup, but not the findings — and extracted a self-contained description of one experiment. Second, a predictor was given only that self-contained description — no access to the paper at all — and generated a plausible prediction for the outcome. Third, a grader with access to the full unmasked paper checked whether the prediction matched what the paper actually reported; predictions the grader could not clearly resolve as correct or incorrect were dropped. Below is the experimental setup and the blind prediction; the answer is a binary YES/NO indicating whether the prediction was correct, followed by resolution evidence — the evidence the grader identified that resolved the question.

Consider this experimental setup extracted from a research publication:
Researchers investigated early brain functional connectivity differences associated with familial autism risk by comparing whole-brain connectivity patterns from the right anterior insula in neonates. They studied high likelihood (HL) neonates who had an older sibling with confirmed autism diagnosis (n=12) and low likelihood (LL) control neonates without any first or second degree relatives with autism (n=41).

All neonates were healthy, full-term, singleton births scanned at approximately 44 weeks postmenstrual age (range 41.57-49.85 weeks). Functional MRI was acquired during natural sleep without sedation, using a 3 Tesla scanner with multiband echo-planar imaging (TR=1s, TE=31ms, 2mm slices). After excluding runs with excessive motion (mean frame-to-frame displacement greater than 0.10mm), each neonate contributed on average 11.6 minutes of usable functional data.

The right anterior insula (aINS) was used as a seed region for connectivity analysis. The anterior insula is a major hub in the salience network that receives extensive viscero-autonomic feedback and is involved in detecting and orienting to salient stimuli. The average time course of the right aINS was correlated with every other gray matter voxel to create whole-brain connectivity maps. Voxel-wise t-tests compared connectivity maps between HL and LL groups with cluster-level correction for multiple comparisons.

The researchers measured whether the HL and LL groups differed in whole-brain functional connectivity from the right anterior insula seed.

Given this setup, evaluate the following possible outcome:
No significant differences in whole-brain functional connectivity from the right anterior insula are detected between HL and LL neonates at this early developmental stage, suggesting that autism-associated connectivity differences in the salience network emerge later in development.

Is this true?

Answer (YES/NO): NO